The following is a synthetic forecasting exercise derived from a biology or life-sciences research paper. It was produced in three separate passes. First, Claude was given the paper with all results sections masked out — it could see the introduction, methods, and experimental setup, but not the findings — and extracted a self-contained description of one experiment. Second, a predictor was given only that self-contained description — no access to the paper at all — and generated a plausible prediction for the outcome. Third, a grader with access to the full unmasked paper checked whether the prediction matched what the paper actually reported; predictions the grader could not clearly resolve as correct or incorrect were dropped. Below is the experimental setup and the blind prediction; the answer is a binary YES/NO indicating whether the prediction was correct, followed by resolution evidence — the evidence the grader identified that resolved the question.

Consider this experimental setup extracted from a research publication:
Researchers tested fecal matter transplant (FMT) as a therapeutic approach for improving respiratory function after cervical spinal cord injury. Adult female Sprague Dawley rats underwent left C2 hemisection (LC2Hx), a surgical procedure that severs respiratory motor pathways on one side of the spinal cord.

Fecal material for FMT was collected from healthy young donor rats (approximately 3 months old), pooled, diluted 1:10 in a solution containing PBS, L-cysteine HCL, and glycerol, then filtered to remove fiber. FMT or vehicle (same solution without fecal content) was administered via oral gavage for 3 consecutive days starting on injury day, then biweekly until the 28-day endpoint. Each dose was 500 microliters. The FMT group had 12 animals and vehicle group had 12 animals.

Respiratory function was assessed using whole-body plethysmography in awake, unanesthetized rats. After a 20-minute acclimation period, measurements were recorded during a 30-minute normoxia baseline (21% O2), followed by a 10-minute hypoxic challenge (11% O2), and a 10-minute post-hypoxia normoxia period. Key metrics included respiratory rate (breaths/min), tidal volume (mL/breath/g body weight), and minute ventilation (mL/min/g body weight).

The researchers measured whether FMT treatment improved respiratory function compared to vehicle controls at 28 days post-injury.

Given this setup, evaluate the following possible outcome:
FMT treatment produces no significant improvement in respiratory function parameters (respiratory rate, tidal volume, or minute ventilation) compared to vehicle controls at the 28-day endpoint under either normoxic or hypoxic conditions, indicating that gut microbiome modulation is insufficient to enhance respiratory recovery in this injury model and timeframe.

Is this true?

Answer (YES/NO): YES